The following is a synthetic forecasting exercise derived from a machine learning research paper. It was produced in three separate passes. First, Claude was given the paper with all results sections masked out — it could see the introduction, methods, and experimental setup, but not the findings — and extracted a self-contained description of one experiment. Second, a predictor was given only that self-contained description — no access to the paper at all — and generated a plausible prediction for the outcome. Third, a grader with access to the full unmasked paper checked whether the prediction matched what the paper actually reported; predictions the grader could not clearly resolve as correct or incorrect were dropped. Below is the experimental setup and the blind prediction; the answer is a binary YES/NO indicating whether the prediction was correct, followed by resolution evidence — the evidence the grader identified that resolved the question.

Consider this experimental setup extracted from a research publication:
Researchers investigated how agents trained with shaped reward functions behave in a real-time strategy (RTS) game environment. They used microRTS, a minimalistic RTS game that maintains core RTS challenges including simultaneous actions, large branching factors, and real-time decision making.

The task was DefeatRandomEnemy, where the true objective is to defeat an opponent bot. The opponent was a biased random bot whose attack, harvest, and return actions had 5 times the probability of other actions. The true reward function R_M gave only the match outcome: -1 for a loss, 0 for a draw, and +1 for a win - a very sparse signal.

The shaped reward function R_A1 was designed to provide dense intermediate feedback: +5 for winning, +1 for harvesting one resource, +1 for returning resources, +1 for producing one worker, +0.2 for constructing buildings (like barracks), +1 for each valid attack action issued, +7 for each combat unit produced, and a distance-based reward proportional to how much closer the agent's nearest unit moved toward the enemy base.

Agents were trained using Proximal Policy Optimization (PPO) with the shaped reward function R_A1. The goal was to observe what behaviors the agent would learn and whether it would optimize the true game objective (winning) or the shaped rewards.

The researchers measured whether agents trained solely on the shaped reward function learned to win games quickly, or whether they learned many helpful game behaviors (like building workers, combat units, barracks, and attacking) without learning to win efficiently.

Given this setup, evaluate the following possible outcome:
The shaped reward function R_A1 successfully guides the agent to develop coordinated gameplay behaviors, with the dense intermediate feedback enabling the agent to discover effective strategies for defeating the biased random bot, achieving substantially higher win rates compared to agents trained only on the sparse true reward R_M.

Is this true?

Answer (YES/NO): NO